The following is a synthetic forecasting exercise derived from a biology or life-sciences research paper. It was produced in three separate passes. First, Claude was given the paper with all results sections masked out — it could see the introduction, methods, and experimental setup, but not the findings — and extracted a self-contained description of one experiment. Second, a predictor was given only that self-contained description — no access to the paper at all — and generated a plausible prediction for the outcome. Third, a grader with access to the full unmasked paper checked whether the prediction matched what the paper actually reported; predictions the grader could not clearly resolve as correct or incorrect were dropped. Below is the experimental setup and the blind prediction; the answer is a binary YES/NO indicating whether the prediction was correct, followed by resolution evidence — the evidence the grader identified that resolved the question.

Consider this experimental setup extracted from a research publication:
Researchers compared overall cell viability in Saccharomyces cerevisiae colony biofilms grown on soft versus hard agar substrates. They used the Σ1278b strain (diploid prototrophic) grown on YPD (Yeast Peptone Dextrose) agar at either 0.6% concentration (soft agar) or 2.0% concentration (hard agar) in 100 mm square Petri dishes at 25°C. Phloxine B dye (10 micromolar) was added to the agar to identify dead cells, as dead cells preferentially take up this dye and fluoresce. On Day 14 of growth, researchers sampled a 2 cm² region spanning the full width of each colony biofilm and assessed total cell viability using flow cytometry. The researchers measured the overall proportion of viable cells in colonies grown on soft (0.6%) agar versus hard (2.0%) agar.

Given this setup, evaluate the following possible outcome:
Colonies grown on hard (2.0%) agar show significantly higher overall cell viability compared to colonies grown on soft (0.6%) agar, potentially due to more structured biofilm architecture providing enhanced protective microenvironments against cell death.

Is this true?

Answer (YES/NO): NO